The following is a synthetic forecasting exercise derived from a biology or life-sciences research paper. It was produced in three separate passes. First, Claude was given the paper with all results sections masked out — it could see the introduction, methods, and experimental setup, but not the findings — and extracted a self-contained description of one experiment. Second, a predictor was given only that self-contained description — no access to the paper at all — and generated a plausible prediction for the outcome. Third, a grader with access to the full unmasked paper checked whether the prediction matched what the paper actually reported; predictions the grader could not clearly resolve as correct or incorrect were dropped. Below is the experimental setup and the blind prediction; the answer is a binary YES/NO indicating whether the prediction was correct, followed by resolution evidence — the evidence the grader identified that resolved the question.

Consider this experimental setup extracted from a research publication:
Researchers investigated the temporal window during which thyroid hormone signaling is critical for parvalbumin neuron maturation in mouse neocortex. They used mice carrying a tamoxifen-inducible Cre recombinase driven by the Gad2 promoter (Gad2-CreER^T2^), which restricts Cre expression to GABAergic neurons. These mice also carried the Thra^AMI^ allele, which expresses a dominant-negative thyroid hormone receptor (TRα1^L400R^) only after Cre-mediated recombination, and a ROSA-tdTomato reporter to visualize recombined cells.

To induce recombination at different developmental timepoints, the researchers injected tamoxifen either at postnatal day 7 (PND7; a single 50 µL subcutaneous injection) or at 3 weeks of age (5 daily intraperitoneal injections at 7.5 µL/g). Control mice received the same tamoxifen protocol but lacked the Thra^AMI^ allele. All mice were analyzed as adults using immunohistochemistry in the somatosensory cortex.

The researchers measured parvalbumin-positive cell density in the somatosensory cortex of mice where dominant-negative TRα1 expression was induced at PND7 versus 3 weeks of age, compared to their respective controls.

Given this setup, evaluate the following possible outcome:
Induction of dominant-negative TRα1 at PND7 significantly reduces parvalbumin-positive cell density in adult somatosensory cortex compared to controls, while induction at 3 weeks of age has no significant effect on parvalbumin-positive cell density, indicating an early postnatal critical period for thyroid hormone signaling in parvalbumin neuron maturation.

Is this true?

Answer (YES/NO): NO